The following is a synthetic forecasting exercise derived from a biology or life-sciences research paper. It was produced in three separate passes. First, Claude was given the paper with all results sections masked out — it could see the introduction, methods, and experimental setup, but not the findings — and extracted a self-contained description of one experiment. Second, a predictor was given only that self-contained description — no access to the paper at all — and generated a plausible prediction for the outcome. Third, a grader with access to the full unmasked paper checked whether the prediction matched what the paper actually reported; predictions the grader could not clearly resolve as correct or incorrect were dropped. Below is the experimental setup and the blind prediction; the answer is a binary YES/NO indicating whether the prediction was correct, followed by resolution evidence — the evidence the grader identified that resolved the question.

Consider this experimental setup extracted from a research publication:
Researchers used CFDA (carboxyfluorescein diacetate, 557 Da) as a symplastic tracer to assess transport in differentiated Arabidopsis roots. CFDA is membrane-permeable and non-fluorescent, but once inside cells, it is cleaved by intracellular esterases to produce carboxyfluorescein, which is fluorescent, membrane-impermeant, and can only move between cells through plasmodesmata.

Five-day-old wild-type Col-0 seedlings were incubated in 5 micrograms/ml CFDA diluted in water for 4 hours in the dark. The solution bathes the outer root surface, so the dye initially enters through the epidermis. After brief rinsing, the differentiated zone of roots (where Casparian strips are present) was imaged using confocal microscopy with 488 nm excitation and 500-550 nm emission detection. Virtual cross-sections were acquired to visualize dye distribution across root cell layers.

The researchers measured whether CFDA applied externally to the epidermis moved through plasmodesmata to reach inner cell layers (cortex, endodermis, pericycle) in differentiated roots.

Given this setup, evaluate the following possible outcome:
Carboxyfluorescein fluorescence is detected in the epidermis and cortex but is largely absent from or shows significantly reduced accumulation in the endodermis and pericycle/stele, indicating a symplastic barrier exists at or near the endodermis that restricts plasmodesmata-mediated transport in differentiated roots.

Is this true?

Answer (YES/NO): NO